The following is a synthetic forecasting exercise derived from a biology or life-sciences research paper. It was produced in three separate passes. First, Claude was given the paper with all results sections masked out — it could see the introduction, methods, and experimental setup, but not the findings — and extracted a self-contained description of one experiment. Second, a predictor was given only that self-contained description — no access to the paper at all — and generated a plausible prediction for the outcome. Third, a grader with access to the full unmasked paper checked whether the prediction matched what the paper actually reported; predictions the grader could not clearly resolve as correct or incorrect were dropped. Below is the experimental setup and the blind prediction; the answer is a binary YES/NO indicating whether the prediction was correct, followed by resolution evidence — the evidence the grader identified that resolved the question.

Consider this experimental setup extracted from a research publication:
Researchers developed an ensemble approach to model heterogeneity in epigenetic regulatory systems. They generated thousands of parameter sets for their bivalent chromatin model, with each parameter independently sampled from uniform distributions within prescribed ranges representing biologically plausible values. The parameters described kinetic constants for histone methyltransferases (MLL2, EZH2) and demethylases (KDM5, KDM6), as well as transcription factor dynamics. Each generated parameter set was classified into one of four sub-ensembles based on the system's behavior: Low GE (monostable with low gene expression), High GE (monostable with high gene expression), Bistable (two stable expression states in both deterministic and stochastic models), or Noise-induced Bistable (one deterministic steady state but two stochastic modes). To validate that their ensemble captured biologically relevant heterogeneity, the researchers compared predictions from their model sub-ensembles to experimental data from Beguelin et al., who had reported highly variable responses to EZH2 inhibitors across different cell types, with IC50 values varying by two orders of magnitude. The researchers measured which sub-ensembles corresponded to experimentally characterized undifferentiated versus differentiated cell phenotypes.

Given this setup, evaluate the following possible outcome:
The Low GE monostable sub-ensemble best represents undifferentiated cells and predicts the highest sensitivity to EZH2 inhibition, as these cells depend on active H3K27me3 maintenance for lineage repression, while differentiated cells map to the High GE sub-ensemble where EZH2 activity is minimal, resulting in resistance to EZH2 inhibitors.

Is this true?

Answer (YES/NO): NO